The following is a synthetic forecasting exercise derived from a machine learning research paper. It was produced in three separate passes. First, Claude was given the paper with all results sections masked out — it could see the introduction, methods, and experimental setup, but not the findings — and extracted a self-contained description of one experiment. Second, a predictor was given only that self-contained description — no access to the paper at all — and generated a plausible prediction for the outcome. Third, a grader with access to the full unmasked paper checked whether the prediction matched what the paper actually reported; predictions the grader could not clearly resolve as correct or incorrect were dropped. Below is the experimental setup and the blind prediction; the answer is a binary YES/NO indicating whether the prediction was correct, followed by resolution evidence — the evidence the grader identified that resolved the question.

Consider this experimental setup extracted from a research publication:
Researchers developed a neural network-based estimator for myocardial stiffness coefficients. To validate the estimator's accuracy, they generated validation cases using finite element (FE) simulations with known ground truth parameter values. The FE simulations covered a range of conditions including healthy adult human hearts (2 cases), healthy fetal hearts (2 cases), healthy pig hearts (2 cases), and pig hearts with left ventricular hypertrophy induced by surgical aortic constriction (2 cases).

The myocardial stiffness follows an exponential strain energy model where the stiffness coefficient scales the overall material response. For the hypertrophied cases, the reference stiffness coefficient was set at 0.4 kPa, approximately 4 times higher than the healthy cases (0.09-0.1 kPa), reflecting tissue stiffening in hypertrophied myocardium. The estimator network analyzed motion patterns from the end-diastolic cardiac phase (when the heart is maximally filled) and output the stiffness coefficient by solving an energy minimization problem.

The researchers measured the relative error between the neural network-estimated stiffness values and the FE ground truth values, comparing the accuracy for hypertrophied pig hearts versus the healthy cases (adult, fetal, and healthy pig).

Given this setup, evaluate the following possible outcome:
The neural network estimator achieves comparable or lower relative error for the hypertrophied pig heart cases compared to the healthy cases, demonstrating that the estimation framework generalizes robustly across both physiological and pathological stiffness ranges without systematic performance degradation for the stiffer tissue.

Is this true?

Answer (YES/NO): NO